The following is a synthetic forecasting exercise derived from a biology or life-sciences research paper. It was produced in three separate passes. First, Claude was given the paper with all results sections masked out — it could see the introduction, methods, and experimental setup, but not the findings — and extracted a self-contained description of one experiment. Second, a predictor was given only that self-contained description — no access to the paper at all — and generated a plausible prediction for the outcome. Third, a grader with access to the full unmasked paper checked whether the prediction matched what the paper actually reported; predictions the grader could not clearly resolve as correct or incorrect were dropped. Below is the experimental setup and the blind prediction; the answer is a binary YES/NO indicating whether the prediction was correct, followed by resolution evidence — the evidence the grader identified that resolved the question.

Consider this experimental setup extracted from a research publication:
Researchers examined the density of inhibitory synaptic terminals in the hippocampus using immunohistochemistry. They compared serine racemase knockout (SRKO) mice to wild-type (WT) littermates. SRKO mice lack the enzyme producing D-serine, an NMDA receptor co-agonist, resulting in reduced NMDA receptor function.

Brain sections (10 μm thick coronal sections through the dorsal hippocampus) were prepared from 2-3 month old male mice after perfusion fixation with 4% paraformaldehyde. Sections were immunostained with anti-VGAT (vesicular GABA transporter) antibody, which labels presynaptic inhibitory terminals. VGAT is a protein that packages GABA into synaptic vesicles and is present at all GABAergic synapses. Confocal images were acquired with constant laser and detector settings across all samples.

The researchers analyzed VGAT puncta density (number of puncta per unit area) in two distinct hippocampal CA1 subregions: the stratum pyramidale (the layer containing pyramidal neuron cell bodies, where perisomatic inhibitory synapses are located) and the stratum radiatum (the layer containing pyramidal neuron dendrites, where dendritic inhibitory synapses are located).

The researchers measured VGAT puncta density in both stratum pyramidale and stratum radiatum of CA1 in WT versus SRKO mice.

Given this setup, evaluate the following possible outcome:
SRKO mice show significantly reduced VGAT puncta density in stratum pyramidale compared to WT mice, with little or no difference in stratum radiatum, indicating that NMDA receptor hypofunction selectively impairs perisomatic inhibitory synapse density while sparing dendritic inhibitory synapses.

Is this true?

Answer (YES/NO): NO